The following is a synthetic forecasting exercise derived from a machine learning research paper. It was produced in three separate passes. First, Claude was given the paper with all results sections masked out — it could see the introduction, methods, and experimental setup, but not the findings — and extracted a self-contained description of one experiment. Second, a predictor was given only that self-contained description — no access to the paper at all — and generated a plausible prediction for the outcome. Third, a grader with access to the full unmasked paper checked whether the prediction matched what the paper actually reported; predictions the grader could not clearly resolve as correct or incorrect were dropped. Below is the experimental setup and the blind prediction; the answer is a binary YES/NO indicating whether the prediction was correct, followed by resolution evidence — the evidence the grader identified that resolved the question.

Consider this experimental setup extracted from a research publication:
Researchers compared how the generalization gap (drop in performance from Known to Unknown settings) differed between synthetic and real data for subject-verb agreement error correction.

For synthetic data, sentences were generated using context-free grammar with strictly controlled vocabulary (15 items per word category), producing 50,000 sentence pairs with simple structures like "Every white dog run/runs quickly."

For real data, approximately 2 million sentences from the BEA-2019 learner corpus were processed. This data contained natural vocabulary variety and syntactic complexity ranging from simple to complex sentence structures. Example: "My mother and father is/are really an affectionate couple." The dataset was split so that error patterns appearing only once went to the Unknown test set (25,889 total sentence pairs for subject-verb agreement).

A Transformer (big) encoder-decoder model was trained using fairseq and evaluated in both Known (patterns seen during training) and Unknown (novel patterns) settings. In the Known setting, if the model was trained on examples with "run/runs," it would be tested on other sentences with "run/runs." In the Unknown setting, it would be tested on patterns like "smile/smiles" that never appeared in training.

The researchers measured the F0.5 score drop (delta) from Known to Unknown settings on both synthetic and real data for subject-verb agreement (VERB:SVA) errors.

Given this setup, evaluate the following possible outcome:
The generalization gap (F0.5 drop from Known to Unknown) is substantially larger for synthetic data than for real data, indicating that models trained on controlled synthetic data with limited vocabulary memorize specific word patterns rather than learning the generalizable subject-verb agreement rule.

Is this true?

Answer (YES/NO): NO